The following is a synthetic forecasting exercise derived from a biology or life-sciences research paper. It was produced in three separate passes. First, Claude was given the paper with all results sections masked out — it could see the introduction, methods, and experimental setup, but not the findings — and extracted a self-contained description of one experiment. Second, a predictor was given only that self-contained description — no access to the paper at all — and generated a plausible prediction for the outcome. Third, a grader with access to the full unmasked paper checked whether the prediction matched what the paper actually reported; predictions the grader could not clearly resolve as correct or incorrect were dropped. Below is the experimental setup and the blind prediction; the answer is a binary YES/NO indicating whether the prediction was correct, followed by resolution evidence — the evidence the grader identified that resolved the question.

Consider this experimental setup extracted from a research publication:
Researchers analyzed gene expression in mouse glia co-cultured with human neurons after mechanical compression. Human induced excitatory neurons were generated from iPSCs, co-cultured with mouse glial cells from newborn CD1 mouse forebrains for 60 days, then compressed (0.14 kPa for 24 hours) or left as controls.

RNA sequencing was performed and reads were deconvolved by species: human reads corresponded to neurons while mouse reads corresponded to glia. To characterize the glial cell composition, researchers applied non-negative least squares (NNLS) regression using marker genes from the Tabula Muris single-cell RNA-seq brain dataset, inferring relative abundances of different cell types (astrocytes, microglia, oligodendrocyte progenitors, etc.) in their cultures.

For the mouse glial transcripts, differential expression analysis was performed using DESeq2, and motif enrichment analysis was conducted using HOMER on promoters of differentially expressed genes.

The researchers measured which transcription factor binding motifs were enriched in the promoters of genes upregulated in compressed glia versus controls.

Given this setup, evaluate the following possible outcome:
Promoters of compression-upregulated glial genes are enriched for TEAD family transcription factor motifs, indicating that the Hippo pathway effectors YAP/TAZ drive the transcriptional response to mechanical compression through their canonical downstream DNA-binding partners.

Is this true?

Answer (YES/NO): NO